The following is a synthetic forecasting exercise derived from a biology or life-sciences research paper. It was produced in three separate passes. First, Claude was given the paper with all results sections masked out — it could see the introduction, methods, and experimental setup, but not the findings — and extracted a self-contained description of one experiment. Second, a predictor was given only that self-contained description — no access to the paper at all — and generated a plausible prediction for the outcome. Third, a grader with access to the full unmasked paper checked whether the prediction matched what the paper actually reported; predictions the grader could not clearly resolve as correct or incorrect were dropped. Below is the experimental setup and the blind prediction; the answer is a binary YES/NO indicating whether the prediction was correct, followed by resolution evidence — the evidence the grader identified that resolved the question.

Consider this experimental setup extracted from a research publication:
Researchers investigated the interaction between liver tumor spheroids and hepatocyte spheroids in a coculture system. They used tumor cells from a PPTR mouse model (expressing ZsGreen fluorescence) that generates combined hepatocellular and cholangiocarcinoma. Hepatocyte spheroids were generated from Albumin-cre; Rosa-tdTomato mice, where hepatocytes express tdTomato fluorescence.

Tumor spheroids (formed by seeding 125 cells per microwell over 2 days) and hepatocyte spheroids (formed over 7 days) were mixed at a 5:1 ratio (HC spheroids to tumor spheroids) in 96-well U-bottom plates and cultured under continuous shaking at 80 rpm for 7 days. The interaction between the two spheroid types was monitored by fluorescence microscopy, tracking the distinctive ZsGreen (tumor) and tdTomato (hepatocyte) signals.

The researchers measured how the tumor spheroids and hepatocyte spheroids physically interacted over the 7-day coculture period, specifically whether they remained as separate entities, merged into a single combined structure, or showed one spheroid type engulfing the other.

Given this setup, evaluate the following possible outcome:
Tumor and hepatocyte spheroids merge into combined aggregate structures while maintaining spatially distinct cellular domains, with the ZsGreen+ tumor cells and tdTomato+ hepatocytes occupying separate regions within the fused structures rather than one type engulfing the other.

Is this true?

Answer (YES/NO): NO